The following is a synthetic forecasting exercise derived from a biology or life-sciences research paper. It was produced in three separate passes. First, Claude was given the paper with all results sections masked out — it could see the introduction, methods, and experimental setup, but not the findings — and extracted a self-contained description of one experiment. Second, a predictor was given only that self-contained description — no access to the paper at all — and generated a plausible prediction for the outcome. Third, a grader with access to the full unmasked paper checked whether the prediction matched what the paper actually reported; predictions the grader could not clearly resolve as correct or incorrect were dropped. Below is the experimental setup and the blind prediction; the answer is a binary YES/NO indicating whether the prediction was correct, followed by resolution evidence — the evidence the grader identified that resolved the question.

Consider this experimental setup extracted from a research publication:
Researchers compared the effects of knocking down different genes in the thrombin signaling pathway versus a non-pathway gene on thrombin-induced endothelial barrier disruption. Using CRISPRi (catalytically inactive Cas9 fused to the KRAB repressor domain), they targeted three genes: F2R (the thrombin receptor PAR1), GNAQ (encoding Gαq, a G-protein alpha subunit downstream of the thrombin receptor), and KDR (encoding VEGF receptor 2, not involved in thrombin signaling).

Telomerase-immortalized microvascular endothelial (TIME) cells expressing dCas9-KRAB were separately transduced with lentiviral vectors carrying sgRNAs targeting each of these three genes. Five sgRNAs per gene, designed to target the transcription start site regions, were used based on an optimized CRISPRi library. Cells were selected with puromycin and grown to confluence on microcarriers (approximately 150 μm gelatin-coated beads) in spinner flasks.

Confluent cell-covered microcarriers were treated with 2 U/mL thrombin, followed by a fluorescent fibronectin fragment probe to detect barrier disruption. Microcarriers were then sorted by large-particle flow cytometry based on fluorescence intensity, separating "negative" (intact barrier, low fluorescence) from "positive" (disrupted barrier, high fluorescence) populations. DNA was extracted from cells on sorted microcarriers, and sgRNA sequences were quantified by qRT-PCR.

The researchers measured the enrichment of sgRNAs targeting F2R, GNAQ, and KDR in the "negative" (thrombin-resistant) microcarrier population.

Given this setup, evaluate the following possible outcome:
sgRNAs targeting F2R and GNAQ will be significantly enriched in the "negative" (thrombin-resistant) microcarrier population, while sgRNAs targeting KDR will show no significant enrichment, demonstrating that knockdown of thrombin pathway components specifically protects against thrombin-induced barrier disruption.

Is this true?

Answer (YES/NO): NO